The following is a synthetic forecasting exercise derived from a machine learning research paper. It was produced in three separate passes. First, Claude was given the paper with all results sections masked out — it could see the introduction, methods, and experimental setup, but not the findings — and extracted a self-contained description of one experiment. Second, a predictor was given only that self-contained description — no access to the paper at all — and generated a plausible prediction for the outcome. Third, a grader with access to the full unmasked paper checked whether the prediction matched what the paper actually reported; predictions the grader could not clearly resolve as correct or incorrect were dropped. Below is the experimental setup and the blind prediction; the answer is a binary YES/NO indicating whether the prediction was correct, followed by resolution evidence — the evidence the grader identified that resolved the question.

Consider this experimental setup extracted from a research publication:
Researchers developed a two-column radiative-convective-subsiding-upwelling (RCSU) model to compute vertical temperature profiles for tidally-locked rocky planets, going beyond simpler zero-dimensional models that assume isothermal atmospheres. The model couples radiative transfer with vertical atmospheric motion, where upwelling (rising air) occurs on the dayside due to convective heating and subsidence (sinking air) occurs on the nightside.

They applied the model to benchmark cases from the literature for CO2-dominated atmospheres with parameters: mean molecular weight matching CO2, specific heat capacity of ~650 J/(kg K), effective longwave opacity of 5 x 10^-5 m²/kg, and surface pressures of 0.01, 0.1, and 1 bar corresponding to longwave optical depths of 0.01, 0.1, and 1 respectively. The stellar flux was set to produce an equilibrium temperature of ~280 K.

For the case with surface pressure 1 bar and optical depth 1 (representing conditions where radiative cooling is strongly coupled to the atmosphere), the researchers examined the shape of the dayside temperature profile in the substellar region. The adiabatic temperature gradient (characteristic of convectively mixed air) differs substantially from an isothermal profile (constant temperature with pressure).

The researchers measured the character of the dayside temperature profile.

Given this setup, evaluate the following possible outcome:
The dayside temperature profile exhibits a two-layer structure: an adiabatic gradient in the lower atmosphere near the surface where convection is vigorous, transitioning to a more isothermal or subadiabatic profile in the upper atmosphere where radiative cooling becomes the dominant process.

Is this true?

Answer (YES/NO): NO